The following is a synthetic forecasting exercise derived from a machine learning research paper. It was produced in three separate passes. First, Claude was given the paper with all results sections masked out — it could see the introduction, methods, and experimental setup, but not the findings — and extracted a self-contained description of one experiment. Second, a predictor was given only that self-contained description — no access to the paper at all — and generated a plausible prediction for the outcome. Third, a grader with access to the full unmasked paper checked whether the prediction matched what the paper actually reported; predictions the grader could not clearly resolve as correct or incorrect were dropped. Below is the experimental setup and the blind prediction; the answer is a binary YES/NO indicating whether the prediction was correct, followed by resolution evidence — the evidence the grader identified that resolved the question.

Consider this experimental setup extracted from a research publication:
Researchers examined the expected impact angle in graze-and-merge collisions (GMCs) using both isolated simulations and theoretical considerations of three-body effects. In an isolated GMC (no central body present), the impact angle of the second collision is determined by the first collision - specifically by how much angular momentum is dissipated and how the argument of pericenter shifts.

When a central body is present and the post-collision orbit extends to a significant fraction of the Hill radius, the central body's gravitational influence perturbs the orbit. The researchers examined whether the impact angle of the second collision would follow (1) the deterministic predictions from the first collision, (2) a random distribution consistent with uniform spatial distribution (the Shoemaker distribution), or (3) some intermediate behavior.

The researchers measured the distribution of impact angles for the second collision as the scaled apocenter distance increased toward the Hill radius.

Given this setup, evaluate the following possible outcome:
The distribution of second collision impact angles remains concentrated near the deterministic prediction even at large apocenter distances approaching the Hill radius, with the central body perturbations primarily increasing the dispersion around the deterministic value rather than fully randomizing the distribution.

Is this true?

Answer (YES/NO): NO